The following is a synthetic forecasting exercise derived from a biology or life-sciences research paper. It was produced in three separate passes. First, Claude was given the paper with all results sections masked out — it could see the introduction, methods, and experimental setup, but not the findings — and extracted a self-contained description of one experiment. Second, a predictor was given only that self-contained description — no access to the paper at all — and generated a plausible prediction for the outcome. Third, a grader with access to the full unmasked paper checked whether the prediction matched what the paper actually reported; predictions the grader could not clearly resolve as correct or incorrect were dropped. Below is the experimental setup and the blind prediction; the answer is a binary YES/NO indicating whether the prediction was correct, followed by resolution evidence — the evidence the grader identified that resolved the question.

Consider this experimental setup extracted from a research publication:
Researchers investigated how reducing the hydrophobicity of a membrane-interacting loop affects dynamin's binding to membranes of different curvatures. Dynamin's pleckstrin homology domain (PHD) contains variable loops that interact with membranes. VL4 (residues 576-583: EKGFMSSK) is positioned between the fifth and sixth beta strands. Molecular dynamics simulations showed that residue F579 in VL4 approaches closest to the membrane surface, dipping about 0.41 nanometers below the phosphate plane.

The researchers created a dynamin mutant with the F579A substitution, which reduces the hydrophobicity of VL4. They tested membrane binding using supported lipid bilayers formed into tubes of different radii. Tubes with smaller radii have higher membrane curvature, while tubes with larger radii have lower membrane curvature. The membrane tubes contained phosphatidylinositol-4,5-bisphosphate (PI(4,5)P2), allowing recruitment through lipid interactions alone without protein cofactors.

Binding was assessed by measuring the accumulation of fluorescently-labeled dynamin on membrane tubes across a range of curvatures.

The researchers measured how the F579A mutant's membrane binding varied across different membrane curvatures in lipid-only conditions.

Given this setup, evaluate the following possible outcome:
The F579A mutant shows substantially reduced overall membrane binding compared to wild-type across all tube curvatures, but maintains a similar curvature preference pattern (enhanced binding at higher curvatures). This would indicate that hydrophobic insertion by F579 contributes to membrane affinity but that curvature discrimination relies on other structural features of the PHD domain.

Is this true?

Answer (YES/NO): NO